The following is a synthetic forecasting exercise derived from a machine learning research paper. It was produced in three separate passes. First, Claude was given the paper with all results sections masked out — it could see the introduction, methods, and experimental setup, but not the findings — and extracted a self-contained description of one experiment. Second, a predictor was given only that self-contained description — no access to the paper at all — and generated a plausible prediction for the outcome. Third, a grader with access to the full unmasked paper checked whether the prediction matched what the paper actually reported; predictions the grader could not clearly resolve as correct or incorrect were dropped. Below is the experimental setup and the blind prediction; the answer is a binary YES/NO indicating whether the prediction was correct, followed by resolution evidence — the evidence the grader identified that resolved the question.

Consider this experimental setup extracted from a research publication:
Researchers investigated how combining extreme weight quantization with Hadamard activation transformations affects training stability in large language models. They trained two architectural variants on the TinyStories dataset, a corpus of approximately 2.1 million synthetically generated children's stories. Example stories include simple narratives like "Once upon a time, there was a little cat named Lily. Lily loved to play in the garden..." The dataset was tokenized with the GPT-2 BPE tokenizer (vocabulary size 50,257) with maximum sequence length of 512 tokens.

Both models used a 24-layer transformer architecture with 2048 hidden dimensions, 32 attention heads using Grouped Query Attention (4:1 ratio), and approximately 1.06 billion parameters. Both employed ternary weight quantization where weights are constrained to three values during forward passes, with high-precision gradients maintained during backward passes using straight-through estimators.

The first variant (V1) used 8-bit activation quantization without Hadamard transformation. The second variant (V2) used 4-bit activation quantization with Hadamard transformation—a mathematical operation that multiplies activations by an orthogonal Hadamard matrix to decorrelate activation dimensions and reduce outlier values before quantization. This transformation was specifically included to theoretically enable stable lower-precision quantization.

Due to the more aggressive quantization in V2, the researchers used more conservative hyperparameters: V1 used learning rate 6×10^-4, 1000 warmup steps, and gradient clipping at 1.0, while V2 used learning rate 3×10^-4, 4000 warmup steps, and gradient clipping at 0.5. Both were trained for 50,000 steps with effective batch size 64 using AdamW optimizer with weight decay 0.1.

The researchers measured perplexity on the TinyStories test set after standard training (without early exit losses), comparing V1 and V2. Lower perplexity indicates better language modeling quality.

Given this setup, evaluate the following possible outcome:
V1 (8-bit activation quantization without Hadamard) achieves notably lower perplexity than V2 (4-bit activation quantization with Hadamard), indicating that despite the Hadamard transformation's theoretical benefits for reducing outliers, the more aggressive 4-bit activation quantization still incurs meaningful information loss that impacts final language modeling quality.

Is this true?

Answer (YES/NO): YES